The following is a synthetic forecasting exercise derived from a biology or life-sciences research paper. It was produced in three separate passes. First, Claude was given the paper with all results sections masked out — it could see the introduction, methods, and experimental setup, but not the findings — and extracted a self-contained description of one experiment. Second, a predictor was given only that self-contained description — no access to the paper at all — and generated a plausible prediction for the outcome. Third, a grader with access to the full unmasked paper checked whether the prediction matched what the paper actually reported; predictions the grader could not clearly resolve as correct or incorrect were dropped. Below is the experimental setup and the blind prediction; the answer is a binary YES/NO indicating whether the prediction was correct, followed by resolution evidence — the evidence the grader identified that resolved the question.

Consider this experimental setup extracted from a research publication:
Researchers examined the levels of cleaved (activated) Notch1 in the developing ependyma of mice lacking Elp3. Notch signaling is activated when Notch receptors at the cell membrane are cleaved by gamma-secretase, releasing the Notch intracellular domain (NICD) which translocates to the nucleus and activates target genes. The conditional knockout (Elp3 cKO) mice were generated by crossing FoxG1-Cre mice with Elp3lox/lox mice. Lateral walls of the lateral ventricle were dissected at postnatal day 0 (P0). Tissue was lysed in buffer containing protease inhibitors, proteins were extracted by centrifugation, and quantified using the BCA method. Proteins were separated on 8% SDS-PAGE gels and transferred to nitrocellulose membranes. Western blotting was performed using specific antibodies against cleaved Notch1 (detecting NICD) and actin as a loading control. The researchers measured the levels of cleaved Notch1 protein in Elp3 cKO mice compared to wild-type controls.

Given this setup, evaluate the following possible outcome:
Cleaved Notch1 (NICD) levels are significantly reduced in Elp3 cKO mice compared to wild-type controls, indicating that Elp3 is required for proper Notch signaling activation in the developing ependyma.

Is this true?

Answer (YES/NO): YES